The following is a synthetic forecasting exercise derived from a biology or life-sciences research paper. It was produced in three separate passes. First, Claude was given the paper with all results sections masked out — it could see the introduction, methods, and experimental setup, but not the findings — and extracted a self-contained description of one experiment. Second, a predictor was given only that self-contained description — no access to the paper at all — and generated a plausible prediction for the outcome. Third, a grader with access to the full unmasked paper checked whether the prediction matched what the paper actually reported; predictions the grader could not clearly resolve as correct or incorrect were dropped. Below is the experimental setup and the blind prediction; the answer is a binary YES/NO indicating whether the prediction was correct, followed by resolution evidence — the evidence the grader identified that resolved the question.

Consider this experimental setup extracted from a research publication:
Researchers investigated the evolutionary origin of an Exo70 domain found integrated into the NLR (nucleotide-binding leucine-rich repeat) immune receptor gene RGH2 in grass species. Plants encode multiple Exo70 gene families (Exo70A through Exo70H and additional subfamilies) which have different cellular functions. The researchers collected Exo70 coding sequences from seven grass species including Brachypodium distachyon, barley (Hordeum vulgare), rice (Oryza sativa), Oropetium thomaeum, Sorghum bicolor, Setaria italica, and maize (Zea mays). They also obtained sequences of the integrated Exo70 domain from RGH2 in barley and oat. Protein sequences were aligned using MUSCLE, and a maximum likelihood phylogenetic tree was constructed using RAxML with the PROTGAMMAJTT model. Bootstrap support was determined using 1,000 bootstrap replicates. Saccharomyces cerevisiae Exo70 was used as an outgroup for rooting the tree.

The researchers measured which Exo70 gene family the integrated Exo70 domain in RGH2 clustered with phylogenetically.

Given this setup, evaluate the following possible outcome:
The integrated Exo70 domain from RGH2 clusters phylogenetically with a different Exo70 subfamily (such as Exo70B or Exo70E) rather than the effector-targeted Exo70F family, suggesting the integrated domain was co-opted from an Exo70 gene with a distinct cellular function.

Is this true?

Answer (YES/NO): NO